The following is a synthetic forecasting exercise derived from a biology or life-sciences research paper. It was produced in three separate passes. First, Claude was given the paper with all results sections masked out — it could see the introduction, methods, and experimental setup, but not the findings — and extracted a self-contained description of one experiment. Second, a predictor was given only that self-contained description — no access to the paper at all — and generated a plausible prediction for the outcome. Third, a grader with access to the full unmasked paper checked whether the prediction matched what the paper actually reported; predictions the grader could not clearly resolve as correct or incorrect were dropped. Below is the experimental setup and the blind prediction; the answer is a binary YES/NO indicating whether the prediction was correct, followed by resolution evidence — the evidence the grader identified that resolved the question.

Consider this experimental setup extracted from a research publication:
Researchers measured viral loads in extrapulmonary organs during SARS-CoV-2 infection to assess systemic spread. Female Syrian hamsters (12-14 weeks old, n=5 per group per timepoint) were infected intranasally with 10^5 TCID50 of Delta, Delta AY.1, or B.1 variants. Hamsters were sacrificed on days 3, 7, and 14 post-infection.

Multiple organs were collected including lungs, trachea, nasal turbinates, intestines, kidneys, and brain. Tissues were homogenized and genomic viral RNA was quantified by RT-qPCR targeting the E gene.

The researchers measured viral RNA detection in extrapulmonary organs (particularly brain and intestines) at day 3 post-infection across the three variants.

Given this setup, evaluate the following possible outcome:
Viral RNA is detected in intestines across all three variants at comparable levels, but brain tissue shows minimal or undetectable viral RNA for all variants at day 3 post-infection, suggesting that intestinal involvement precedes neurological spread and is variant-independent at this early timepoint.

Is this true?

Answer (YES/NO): NO